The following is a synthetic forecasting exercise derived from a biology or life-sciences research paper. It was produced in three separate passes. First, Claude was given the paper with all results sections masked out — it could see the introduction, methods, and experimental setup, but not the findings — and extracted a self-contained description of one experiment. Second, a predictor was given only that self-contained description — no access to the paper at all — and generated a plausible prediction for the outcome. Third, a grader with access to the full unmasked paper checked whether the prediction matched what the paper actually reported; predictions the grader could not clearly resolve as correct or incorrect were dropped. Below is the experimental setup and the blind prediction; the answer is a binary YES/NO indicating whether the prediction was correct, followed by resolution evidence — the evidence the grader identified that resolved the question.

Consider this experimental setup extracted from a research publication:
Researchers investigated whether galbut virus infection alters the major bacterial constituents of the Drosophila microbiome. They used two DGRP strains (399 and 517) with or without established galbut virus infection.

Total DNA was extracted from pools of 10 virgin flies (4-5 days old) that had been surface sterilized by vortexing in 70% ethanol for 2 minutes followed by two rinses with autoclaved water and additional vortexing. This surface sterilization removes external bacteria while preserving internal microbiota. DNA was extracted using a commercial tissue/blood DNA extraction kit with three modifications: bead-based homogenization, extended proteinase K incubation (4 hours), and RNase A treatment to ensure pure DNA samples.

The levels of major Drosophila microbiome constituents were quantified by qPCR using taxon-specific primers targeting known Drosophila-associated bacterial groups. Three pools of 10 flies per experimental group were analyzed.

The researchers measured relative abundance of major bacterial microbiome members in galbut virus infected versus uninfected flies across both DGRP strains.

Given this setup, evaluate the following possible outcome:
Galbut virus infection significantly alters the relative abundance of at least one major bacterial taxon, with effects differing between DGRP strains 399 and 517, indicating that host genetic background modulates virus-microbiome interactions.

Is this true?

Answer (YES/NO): NO